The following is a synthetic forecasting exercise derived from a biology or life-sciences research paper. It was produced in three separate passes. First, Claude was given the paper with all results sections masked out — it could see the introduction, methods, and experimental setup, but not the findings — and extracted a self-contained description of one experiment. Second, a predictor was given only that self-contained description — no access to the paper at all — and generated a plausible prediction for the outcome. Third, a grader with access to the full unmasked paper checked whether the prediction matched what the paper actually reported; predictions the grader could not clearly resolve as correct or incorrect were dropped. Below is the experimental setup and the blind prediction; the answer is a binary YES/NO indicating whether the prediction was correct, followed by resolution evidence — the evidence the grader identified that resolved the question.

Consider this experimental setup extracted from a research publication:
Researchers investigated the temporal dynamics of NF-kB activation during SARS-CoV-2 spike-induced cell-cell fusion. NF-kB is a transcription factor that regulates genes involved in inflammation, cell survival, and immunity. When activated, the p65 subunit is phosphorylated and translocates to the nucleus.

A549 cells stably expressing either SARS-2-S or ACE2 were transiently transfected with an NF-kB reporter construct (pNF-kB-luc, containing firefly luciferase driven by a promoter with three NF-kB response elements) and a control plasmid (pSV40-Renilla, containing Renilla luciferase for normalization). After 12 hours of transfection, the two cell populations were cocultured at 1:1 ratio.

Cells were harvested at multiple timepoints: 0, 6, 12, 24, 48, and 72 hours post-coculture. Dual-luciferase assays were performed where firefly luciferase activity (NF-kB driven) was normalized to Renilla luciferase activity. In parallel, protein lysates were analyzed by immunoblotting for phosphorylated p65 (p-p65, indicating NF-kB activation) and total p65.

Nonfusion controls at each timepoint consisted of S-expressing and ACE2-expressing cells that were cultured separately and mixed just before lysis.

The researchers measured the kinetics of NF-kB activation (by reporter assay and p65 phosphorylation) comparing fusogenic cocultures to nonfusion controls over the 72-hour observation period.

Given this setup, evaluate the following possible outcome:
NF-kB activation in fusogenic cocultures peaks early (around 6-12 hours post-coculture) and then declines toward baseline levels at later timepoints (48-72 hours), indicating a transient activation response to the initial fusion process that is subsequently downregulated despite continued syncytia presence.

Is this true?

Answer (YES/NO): NO